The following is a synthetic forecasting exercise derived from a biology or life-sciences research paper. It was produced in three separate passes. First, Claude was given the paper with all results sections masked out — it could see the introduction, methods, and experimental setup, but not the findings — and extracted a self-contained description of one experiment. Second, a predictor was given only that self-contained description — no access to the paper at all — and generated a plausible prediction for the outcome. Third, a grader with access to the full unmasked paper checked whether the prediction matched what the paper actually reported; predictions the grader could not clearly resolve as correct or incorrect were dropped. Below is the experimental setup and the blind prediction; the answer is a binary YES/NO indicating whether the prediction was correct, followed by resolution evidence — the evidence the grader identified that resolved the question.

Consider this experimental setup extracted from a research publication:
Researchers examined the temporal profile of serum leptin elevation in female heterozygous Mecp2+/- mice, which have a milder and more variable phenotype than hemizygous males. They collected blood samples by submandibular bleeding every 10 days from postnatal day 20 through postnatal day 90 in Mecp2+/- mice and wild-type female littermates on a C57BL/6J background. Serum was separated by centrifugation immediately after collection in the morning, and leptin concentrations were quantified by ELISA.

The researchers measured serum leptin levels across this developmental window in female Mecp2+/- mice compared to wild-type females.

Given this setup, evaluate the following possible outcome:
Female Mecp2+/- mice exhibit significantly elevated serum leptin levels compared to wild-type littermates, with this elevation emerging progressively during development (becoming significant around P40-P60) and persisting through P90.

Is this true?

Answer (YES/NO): YES